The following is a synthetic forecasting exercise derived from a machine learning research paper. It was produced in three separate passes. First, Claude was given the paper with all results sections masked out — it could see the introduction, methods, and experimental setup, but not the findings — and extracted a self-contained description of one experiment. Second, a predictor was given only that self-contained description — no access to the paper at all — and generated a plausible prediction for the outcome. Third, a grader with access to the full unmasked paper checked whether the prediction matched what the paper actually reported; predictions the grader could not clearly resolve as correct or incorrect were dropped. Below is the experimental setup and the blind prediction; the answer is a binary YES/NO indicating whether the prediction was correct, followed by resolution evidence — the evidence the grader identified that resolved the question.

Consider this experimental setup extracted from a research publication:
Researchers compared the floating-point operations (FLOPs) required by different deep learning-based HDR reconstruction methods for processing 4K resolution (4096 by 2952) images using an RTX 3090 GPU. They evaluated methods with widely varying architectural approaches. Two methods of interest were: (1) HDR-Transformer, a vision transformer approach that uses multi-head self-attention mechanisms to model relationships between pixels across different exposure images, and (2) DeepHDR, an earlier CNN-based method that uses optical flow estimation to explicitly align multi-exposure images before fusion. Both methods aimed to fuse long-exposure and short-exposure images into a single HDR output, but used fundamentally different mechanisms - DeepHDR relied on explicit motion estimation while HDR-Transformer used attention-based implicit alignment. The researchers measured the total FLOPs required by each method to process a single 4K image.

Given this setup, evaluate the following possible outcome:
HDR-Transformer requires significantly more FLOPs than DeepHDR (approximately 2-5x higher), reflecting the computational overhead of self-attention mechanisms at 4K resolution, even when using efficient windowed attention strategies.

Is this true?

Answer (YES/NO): NO